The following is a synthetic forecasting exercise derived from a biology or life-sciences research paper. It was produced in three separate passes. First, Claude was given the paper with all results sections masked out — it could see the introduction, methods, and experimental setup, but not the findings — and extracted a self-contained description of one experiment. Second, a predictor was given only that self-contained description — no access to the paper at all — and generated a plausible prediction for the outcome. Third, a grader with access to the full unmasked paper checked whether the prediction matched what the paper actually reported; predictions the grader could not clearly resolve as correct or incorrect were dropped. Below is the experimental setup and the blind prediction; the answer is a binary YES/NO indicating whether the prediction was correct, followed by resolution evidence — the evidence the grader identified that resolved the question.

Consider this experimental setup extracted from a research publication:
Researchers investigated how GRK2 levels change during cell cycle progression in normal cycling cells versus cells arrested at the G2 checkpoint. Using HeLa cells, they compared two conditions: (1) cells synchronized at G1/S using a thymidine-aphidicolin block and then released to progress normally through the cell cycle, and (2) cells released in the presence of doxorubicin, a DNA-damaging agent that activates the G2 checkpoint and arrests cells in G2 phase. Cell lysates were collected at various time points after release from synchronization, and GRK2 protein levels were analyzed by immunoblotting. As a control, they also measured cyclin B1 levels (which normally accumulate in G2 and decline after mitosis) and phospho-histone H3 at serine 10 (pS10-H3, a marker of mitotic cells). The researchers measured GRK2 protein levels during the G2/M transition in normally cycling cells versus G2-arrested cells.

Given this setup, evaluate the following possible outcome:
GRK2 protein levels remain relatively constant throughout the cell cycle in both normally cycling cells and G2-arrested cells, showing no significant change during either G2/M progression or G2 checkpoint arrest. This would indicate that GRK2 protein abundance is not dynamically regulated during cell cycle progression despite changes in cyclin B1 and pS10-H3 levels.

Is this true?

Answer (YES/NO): NO